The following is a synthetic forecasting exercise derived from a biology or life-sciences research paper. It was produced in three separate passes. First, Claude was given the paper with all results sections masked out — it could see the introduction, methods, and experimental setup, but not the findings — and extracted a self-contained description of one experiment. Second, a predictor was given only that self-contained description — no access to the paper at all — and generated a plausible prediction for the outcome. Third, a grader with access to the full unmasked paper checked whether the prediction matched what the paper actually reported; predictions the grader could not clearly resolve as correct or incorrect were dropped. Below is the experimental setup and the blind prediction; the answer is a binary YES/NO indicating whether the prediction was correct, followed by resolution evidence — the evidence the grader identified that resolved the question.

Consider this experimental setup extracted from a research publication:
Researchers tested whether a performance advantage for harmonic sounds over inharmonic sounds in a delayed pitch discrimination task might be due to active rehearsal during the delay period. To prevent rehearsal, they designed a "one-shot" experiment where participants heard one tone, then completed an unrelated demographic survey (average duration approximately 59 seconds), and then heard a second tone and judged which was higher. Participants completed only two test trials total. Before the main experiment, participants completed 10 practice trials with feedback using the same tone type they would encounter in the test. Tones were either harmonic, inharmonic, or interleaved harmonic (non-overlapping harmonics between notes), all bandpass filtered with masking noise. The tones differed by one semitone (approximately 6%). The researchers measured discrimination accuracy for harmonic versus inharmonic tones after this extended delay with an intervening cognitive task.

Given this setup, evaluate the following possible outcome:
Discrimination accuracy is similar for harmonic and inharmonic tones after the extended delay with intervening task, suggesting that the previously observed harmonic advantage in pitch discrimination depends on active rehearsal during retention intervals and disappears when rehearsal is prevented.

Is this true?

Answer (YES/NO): NO